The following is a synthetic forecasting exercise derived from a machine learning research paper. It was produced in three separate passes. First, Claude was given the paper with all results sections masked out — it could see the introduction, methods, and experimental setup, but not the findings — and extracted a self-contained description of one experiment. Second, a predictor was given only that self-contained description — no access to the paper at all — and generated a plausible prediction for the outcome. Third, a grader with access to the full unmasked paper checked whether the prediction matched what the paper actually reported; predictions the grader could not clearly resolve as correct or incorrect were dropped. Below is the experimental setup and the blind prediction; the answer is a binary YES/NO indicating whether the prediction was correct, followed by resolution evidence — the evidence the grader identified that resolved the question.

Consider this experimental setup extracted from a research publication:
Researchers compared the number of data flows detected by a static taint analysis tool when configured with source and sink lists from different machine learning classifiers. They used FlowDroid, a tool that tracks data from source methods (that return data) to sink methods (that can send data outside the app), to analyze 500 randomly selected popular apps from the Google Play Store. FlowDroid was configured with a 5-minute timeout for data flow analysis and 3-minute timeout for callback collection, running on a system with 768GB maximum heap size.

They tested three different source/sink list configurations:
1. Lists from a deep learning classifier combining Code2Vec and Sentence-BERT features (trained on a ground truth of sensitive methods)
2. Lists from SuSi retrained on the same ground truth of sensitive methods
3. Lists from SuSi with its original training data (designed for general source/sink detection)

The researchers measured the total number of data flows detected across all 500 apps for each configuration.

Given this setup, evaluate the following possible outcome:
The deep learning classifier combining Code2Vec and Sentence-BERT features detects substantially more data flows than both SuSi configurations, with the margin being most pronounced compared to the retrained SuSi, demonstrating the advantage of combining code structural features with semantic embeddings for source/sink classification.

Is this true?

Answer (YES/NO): NO